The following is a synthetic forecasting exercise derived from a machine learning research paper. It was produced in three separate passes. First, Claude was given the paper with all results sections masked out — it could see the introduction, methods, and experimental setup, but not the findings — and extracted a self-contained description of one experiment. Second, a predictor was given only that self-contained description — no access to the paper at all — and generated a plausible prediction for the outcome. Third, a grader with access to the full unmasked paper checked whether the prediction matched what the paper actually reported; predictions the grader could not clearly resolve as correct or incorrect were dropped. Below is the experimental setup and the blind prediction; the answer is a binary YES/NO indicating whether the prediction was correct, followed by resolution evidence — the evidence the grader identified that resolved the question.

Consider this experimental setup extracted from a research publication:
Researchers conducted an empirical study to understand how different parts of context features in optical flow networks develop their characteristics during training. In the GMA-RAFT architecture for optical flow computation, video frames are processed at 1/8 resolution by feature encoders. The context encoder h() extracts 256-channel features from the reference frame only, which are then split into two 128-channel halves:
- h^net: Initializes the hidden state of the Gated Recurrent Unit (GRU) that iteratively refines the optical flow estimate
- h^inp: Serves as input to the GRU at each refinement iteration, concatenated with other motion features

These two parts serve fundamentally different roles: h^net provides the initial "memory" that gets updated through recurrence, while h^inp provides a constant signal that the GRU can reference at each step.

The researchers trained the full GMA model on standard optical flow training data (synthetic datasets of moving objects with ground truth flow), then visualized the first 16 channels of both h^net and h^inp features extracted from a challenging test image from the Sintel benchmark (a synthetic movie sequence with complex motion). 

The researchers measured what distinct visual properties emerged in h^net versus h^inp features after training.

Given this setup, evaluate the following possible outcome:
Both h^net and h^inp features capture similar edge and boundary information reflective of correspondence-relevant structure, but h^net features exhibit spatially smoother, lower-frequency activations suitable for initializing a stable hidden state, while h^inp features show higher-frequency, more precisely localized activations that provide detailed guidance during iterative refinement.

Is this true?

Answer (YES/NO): NO